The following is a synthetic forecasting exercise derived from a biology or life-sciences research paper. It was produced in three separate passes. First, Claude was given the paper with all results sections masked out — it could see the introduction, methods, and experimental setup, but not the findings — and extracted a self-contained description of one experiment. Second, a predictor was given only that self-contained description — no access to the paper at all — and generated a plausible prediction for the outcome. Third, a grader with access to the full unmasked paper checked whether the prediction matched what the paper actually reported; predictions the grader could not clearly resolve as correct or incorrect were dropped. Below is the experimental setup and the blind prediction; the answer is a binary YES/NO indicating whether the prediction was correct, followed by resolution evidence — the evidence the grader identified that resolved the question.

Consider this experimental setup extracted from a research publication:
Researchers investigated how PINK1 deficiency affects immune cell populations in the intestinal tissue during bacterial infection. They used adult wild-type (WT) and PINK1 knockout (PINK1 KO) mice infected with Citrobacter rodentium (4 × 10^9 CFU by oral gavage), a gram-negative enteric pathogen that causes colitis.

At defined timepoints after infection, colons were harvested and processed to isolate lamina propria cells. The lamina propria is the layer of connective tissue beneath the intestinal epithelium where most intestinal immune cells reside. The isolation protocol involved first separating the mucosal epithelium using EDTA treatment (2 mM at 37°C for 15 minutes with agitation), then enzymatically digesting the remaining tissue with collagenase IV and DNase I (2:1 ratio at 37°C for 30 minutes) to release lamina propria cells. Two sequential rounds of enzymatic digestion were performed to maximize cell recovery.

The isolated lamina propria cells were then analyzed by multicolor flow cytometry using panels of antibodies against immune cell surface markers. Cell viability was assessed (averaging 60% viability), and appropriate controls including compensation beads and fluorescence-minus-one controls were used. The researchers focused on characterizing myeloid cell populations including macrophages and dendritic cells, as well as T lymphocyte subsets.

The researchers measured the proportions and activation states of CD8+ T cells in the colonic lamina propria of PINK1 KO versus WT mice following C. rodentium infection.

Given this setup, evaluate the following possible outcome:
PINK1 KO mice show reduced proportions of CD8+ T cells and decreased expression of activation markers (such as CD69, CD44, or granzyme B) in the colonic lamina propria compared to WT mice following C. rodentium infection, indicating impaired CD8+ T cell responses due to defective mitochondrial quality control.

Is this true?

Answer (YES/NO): NO